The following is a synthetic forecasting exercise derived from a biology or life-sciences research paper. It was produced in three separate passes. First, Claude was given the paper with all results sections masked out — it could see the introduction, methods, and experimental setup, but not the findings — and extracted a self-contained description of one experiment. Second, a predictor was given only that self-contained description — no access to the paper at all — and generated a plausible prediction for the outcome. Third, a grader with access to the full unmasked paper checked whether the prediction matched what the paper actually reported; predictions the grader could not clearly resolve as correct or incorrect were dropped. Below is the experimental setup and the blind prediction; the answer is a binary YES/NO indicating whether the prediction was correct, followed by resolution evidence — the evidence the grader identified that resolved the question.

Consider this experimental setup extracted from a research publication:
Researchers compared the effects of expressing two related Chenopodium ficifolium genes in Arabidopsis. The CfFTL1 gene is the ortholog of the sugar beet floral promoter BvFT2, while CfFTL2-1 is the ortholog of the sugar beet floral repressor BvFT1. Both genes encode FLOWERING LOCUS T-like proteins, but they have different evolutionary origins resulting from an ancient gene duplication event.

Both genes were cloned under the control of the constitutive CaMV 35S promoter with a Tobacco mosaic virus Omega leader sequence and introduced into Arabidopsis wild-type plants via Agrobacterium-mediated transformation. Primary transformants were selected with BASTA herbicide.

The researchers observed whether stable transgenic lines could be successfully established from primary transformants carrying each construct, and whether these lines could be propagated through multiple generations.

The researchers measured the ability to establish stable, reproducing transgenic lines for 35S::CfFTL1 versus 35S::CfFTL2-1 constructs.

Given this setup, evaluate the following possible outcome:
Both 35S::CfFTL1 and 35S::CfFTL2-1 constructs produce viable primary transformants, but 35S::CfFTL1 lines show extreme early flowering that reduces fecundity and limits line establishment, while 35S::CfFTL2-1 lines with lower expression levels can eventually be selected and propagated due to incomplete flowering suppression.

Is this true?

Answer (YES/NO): NO